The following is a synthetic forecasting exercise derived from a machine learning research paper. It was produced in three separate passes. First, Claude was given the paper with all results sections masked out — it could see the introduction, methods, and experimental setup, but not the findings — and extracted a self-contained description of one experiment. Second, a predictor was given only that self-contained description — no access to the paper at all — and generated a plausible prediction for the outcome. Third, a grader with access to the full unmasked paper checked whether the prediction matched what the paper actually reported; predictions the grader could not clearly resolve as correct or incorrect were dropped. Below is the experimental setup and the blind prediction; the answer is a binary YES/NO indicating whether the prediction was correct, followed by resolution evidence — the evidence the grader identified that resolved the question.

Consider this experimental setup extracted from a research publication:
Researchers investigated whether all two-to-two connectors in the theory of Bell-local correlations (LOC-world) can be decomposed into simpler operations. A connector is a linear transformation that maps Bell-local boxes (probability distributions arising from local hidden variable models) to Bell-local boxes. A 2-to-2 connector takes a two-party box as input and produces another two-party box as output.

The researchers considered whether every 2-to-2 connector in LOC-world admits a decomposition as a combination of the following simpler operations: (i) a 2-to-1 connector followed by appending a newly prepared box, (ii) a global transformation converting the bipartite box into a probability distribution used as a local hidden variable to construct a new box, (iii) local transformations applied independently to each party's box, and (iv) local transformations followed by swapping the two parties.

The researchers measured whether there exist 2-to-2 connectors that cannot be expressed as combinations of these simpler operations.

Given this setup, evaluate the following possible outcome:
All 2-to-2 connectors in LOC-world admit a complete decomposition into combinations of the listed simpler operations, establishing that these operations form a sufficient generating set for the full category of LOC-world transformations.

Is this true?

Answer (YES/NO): NO